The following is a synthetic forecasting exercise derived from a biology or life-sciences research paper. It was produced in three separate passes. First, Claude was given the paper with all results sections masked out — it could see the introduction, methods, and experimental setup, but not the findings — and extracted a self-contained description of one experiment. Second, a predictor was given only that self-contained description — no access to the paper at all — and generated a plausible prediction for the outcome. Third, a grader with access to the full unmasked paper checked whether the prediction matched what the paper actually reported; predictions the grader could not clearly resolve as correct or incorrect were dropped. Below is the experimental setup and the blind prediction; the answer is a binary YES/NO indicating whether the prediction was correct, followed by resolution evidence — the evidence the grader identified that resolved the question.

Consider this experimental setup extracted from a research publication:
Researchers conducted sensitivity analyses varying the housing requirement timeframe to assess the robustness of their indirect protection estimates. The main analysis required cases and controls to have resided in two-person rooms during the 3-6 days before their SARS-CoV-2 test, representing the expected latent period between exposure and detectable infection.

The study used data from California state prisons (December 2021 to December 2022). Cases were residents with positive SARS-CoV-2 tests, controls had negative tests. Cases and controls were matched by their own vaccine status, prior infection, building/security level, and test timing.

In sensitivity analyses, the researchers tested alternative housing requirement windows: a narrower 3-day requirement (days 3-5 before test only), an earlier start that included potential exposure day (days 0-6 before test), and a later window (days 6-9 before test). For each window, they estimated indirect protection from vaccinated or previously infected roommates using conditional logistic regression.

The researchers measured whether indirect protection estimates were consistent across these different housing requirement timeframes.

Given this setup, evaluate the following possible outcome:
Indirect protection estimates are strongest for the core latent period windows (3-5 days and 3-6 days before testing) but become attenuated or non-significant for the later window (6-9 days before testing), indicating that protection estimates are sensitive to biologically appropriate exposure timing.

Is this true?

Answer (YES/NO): NO